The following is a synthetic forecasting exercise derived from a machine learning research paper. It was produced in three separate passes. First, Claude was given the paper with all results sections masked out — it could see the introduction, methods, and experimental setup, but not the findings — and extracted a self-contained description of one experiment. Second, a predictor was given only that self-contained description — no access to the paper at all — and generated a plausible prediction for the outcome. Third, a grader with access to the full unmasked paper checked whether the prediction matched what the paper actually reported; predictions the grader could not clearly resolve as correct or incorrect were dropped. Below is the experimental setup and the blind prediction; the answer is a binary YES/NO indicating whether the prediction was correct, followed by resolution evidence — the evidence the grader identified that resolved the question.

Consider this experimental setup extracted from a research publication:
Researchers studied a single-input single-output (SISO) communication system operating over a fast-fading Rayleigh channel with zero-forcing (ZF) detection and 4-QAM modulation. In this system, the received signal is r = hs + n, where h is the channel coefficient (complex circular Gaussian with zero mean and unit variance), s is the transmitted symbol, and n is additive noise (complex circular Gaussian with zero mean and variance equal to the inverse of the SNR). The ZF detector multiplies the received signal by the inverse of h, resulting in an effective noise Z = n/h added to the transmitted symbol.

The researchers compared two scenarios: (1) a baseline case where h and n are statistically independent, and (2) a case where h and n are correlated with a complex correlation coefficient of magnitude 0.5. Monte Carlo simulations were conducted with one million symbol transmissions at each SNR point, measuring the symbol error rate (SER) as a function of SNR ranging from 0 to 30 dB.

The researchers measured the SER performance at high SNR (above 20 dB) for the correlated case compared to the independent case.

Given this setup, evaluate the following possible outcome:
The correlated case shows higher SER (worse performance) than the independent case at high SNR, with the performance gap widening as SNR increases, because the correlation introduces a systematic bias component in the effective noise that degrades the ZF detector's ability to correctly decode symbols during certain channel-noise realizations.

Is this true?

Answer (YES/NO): NO